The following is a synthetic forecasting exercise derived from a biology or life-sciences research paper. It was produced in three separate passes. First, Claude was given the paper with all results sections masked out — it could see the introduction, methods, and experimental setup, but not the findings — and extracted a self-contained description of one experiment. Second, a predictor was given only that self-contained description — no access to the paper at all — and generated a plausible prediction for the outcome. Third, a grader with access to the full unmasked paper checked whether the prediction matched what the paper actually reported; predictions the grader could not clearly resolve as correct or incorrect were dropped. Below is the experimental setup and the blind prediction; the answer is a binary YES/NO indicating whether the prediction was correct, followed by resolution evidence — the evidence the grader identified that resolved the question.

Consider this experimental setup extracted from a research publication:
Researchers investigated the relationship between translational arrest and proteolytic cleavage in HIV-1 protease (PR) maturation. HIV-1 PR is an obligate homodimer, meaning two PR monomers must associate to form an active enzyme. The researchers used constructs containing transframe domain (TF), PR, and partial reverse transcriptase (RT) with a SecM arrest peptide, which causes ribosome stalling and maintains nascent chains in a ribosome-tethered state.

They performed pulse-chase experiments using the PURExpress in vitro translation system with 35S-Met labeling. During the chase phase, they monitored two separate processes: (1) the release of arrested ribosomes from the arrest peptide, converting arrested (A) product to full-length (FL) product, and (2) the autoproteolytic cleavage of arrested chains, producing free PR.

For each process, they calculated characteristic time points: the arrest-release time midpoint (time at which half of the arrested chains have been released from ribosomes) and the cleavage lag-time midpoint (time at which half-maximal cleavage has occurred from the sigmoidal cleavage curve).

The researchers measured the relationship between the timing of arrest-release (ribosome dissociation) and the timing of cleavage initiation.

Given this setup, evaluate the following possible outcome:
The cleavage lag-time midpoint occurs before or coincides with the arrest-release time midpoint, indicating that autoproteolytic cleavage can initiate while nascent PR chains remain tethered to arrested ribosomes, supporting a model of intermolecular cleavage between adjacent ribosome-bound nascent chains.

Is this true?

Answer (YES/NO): NO